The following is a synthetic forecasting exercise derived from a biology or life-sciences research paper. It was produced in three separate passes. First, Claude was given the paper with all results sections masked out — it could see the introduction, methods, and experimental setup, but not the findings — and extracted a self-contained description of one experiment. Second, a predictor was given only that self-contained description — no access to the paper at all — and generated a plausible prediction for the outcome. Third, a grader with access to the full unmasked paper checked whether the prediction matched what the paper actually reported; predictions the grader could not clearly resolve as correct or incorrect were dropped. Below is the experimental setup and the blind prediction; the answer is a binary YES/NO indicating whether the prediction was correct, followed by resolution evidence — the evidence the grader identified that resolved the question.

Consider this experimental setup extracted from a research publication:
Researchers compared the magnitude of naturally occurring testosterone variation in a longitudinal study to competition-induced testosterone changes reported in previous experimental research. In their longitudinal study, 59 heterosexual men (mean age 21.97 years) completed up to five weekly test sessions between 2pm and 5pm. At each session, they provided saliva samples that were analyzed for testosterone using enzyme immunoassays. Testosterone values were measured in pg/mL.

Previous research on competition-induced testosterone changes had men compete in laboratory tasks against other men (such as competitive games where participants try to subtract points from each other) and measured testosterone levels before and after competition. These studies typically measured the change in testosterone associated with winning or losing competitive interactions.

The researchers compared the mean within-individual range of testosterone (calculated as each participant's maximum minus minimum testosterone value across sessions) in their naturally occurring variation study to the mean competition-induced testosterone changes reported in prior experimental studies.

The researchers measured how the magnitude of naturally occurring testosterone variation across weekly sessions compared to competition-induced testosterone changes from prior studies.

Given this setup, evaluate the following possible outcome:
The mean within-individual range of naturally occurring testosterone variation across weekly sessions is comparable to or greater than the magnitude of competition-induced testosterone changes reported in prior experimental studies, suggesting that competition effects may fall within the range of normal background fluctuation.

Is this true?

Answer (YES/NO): YES